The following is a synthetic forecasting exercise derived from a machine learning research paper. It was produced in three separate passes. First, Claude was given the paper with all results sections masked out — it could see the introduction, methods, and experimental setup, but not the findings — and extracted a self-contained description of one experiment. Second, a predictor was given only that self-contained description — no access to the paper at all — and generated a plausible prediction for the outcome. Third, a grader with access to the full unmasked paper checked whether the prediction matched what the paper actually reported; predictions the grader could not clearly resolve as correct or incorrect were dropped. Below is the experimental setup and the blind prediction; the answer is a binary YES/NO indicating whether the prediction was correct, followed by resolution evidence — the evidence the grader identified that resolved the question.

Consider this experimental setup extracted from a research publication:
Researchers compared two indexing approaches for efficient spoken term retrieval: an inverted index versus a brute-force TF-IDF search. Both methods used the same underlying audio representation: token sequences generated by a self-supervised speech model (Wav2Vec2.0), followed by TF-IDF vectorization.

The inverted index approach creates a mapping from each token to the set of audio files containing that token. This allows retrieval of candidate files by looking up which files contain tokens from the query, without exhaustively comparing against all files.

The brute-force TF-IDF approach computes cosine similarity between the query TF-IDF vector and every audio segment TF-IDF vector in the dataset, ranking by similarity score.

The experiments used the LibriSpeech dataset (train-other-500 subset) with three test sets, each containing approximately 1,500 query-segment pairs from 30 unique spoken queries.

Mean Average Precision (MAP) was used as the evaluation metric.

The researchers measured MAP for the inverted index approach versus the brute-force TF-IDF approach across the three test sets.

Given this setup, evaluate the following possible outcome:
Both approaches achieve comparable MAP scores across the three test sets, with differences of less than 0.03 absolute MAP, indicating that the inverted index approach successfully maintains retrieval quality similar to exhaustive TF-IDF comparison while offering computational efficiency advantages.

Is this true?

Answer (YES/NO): YES